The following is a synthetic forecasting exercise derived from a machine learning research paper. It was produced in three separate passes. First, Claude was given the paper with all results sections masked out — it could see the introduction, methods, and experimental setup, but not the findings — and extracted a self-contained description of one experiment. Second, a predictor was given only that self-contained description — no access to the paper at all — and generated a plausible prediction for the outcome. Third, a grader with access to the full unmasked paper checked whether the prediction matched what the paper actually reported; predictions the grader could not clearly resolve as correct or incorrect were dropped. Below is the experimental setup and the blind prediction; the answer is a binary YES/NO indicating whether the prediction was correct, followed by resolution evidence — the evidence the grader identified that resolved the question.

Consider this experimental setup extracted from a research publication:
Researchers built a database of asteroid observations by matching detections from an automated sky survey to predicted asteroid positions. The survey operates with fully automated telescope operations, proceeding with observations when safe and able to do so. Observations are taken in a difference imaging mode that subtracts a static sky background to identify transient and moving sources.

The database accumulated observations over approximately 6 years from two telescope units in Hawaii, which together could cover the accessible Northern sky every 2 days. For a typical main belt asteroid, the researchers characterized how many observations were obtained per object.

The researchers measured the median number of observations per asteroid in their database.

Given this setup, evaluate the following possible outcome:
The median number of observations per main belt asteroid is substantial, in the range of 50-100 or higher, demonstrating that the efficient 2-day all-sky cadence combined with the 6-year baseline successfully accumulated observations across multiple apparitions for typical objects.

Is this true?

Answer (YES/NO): YES